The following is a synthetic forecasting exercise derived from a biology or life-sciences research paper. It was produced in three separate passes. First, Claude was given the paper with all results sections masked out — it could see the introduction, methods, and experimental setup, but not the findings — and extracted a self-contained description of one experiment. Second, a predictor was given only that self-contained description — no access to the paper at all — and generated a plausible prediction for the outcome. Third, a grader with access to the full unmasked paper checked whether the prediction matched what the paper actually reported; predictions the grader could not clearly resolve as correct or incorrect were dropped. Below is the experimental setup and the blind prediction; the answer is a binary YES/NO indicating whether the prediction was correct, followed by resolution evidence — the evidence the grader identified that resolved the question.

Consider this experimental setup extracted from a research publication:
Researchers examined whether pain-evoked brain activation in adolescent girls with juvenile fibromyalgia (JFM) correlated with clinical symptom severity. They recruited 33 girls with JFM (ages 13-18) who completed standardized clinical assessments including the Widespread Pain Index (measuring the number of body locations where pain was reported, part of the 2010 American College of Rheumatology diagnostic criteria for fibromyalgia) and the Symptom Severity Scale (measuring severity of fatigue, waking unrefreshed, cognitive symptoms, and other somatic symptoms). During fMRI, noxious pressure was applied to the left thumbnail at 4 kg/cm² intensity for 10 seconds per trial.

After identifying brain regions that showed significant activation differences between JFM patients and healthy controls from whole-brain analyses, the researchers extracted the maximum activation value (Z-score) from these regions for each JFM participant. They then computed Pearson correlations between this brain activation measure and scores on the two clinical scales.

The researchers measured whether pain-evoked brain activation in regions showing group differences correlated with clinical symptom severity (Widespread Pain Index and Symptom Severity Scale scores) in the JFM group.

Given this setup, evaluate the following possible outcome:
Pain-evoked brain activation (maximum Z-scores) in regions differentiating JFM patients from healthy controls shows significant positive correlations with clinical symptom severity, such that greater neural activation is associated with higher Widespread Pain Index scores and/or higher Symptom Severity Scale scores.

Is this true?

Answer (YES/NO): YES